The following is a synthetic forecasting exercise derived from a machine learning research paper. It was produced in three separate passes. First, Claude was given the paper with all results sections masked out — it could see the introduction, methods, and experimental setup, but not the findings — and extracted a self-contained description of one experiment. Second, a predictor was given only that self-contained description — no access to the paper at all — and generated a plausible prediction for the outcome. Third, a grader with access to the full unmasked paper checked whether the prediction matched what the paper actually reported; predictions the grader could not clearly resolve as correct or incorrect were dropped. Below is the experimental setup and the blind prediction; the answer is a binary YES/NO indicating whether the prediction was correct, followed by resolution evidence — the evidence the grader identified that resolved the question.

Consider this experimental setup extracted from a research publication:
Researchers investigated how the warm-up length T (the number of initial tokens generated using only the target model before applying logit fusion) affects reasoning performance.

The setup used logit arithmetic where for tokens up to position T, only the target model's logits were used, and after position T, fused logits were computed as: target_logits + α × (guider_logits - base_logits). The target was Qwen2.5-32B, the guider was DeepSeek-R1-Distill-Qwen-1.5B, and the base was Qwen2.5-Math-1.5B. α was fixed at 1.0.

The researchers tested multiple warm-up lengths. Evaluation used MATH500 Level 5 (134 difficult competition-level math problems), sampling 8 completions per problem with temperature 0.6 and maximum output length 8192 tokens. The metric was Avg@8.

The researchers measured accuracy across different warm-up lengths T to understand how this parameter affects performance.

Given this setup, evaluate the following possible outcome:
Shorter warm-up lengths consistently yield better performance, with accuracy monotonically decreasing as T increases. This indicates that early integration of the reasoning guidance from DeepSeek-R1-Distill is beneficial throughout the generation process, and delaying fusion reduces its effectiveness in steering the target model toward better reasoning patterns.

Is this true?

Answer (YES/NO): NO